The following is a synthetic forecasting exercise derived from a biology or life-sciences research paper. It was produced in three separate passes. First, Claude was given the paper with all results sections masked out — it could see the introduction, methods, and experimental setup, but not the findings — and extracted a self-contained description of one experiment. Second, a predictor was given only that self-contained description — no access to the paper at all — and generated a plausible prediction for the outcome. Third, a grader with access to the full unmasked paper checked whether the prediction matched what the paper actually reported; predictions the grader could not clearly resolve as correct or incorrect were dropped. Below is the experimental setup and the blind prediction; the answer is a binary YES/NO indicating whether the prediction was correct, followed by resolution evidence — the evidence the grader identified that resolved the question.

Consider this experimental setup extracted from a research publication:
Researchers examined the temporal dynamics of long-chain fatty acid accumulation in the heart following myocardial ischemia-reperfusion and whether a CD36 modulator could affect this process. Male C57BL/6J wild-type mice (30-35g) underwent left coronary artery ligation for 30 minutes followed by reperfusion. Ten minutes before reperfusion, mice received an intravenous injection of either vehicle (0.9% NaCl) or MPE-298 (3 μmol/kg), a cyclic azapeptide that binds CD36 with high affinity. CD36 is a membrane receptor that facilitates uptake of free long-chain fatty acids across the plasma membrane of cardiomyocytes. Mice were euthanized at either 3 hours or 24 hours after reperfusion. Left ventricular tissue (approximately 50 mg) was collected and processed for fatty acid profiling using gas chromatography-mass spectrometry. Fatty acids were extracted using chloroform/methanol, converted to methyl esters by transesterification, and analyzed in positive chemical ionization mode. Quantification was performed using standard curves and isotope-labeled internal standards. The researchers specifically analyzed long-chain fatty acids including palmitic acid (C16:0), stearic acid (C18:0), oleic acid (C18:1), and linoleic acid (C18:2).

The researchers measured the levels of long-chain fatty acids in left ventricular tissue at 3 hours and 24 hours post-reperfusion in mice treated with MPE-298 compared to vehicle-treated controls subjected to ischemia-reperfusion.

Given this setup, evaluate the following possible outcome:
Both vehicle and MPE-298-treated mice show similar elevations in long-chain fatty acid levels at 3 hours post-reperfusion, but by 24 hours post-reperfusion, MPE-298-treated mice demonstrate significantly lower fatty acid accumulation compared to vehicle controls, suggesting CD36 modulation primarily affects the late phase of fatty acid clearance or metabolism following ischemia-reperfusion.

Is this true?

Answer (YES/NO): NO